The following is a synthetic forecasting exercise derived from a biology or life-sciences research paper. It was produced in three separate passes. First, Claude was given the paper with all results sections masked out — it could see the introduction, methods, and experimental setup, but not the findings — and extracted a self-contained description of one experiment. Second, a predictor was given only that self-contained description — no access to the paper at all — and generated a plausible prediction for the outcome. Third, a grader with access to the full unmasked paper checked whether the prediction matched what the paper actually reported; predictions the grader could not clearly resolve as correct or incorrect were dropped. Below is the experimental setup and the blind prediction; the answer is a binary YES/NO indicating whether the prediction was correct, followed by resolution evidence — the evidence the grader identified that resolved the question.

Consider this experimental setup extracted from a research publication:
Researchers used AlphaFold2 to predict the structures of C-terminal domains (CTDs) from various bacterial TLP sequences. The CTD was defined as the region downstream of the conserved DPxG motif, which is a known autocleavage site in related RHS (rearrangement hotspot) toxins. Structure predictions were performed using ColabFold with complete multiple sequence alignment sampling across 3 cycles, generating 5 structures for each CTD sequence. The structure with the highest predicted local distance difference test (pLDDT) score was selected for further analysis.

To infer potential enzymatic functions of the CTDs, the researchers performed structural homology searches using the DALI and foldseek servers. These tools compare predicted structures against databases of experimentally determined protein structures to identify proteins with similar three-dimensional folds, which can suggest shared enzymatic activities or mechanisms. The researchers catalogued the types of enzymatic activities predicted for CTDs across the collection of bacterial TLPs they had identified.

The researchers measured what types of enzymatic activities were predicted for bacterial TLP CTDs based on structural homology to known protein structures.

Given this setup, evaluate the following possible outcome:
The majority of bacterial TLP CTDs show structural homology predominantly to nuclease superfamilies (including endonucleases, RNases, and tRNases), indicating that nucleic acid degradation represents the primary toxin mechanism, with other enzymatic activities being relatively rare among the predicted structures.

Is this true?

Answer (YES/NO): NO